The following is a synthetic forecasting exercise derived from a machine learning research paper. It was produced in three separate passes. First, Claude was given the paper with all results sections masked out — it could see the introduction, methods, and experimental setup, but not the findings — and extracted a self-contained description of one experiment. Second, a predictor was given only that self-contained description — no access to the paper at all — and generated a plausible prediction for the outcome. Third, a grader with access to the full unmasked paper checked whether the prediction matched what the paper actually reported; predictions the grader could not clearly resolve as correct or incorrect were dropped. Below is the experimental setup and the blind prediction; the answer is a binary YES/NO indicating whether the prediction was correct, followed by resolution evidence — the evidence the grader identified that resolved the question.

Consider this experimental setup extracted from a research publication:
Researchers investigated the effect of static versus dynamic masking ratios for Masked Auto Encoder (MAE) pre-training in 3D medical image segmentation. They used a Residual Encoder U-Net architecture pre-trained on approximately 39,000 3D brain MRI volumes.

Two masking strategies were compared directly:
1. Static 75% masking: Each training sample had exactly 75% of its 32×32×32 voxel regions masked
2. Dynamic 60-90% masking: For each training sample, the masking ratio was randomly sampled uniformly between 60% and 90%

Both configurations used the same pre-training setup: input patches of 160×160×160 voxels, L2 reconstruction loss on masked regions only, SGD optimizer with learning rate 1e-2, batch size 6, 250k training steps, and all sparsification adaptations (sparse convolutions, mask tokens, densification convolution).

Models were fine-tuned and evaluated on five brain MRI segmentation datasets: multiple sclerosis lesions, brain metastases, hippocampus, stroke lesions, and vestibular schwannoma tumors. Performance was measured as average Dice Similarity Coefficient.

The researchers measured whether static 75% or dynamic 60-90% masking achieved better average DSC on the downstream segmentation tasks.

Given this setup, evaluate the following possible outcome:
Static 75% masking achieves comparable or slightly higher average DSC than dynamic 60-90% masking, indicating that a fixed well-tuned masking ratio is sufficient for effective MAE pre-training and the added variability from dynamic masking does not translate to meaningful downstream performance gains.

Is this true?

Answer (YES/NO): YES